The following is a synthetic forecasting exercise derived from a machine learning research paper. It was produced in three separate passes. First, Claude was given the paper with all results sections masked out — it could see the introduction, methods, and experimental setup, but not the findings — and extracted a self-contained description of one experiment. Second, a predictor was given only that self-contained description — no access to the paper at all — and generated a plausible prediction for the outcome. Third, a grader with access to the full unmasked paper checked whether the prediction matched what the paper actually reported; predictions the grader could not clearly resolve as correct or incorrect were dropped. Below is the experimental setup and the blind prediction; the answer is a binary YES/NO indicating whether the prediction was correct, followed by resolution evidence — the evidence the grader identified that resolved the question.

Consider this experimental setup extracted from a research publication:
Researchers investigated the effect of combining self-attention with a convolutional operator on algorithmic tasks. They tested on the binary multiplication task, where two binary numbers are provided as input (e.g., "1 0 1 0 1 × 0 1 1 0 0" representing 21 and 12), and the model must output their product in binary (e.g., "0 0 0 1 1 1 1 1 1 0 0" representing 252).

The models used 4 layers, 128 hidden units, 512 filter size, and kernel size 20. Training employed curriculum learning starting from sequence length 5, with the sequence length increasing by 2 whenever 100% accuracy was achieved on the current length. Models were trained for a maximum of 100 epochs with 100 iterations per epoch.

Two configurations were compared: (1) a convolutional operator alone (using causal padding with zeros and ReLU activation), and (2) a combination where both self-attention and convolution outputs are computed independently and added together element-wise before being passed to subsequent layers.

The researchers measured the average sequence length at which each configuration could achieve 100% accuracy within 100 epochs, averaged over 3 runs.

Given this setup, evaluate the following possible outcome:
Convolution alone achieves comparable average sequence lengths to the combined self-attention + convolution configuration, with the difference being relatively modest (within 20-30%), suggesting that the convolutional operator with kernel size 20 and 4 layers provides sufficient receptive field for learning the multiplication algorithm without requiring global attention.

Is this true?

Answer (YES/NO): NO